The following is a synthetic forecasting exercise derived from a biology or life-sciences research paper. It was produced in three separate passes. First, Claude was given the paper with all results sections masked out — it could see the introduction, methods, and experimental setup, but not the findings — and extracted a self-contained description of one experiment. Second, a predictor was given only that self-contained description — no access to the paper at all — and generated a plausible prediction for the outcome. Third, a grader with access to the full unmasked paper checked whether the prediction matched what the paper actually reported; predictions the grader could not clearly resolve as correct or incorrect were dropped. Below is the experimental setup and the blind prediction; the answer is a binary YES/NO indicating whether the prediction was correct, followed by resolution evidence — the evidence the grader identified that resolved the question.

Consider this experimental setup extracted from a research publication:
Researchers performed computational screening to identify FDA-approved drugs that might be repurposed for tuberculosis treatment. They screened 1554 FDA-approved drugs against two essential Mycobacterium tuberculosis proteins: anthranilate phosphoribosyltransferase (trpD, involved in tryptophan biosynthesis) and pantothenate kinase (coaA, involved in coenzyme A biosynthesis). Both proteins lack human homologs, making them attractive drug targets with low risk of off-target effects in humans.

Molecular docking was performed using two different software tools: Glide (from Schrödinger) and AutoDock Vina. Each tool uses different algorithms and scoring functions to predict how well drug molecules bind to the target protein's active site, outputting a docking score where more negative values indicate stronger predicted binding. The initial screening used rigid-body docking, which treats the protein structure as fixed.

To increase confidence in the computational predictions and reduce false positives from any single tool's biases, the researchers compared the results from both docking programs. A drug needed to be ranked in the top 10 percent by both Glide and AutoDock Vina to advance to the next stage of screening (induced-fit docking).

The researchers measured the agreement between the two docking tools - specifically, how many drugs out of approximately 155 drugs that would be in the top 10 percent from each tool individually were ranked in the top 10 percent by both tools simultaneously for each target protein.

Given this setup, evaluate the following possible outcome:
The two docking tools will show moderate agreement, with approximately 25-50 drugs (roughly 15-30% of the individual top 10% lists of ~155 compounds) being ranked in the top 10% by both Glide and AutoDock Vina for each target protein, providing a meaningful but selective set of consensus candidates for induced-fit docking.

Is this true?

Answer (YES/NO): NO